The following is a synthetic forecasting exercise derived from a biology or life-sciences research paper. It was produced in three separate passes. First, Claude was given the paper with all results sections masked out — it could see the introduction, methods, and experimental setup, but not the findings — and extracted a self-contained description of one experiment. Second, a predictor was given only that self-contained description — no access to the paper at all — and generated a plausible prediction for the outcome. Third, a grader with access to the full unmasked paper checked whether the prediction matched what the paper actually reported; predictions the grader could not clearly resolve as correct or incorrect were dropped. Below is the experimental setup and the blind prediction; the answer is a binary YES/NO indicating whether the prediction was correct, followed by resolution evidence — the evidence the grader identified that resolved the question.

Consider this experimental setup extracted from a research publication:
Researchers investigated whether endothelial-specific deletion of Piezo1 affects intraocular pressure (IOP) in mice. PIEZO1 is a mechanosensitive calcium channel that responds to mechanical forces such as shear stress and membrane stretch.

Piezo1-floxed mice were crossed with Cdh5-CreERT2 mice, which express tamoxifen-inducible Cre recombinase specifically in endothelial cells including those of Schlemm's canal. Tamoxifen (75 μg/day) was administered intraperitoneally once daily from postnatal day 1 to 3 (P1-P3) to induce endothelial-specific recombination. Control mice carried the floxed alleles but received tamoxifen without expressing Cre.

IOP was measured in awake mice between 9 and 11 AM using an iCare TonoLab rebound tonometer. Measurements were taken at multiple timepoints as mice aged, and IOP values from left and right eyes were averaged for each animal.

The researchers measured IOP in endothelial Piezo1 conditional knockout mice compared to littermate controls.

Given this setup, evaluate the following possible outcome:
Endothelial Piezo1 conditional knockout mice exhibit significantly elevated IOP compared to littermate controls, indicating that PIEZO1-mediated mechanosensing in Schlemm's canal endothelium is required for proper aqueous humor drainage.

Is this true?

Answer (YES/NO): YES